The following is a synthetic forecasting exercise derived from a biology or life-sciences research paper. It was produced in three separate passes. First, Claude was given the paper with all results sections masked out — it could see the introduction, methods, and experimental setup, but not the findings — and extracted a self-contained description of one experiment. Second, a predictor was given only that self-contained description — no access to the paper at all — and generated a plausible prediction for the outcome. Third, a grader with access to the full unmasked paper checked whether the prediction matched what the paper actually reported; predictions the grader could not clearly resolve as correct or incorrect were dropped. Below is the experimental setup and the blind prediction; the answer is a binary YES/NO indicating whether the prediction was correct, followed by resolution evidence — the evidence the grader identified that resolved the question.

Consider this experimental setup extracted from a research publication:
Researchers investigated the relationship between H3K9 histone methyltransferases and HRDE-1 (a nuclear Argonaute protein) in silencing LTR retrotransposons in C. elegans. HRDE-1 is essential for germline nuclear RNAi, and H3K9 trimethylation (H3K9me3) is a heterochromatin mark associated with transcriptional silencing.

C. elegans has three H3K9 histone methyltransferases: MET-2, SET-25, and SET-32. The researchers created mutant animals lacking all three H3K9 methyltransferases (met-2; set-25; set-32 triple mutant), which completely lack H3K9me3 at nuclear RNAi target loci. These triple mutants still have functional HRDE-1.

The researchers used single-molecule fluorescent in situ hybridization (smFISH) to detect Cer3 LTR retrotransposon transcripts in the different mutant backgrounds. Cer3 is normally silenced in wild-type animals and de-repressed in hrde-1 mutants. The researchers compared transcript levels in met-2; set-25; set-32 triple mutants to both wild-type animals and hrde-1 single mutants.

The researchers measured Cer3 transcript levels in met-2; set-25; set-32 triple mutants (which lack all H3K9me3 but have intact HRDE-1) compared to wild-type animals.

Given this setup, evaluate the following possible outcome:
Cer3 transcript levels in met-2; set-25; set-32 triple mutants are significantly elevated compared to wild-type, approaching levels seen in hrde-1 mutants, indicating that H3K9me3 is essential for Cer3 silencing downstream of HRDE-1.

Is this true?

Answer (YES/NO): NO